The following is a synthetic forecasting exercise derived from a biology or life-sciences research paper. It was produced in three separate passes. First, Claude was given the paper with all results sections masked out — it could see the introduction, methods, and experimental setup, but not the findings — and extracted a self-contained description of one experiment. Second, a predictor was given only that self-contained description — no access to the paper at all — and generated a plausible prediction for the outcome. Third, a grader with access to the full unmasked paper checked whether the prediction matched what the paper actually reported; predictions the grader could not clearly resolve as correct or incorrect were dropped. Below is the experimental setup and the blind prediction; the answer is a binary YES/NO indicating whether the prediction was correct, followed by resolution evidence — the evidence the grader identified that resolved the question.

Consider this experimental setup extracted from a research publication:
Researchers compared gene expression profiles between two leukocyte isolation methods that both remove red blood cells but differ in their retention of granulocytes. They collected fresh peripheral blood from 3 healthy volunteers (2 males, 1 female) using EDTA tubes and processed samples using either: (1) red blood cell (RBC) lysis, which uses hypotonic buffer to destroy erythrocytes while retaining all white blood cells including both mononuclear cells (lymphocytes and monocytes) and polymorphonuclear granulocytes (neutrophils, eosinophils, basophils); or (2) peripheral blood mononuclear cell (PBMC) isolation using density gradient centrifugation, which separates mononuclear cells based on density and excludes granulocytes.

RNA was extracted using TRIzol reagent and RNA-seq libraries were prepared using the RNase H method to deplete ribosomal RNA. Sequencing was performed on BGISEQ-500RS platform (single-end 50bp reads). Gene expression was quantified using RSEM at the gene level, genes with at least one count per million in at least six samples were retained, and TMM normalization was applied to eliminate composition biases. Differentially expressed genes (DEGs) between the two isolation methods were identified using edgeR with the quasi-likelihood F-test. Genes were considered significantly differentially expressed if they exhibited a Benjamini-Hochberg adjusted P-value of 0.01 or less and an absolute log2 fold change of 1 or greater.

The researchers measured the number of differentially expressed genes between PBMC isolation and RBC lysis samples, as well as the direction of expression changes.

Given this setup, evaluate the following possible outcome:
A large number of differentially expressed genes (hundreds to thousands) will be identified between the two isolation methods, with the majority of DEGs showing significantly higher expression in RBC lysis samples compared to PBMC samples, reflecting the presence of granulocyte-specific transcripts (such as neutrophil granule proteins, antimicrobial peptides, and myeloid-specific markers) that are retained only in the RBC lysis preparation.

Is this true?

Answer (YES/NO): YES